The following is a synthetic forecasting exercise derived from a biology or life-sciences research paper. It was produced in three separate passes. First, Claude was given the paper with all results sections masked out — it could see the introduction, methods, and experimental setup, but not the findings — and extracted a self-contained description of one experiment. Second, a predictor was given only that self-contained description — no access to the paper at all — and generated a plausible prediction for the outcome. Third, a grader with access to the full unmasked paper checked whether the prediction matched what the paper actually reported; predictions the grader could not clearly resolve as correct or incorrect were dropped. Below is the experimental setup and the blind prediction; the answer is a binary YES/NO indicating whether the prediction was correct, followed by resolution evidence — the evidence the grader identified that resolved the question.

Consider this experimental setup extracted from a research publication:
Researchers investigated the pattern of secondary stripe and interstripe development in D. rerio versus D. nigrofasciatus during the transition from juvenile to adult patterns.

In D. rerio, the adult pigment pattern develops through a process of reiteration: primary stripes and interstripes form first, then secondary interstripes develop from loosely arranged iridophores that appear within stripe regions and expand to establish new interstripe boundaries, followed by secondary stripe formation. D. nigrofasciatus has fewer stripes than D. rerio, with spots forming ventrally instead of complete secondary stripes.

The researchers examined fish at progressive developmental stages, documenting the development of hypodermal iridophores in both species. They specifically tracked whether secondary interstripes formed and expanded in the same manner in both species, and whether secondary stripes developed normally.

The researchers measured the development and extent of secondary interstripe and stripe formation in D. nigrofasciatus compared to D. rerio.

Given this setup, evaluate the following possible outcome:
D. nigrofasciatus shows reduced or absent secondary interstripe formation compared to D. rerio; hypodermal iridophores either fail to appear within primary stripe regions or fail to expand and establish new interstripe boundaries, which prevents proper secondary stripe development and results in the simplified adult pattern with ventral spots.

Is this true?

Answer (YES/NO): YES